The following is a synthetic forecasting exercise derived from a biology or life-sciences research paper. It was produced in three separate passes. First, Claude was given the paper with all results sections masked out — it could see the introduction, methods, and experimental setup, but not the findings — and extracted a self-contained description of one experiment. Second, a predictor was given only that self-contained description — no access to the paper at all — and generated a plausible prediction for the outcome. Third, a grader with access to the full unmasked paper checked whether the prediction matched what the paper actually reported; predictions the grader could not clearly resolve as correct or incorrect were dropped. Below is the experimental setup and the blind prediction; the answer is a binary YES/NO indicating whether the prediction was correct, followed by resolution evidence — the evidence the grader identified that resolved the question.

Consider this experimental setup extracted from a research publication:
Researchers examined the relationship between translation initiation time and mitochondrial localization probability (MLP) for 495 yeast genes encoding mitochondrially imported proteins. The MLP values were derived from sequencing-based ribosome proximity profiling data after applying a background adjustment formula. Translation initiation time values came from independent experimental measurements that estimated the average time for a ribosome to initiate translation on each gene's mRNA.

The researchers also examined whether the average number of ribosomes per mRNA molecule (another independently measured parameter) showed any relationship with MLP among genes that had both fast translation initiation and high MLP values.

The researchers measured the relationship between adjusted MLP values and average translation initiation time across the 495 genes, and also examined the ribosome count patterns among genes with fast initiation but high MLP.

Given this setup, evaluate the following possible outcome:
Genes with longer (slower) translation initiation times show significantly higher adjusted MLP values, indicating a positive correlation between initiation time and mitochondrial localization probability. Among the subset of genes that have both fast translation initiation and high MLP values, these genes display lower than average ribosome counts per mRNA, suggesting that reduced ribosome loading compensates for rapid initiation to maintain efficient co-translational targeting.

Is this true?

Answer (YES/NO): NO